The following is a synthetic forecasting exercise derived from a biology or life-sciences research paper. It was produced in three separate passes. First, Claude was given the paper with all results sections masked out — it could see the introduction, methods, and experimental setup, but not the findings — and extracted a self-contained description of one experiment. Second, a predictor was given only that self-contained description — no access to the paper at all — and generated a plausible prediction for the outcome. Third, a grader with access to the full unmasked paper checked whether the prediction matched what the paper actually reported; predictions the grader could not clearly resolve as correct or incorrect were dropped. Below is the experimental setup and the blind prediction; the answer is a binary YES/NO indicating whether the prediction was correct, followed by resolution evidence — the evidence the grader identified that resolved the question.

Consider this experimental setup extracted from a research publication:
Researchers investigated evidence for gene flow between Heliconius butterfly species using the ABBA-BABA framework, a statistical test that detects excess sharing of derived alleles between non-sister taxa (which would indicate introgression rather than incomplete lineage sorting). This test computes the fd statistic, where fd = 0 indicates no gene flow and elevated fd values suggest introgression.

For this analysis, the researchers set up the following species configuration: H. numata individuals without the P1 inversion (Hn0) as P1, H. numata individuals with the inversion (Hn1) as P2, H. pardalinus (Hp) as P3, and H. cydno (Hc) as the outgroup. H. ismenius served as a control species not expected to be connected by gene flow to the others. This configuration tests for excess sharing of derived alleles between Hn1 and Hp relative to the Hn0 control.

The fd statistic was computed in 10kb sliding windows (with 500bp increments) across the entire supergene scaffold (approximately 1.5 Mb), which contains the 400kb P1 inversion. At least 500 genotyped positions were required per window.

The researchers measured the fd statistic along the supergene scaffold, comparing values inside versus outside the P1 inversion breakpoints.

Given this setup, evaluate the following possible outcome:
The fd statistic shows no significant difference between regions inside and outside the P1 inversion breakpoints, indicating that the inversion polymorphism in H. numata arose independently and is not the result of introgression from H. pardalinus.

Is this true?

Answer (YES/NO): NO